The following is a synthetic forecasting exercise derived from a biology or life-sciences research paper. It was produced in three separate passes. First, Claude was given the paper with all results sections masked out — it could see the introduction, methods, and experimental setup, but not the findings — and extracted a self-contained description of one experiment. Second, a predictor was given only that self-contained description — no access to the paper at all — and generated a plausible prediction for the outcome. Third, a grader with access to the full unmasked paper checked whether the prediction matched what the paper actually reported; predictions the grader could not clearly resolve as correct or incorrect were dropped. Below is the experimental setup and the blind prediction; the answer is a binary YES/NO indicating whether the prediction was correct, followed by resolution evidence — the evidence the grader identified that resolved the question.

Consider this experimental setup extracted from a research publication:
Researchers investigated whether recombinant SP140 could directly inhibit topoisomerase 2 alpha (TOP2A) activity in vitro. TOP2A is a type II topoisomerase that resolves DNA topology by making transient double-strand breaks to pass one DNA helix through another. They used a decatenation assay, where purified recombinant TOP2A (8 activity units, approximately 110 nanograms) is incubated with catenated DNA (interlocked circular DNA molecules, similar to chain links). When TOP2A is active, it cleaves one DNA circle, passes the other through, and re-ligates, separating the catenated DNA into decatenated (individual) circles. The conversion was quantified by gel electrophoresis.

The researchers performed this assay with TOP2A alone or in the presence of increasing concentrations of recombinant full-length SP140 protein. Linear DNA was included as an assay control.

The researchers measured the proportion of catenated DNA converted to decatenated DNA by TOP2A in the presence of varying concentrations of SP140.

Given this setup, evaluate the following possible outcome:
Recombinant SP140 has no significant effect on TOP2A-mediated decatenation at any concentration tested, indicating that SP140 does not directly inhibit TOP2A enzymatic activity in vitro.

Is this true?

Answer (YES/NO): NO